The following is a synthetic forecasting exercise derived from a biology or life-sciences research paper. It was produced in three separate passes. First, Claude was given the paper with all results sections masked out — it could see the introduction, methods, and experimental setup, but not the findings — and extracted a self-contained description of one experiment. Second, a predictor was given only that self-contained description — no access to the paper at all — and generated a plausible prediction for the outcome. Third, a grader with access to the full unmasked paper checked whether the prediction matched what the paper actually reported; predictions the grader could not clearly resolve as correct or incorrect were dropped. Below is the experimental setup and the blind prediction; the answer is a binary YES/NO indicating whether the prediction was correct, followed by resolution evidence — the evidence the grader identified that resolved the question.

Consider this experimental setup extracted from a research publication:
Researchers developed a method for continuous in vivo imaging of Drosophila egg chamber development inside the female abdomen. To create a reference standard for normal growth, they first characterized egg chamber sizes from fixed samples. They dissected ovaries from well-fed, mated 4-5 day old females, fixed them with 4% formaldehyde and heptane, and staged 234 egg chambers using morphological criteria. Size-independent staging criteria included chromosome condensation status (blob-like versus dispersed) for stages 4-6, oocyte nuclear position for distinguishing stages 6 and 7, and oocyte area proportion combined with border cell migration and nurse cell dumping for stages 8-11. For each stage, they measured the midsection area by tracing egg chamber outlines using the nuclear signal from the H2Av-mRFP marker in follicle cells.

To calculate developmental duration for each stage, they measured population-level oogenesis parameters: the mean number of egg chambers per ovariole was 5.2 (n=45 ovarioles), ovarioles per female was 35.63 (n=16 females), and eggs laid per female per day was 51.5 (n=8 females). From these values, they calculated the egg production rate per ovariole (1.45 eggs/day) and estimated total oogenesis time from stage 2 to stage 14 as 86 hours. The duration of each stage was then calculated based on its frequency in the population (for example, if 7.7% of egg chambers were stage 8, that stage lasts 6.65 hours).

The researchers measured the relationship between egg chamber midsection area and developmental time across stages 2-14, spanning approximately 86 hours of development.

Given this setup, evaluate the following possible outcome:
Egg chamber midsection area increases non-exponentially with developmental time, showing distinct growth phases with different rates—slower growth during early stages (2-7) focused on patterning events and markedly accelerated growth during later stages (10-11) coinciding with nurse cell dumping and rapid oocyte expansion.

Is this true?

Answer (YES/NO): NO